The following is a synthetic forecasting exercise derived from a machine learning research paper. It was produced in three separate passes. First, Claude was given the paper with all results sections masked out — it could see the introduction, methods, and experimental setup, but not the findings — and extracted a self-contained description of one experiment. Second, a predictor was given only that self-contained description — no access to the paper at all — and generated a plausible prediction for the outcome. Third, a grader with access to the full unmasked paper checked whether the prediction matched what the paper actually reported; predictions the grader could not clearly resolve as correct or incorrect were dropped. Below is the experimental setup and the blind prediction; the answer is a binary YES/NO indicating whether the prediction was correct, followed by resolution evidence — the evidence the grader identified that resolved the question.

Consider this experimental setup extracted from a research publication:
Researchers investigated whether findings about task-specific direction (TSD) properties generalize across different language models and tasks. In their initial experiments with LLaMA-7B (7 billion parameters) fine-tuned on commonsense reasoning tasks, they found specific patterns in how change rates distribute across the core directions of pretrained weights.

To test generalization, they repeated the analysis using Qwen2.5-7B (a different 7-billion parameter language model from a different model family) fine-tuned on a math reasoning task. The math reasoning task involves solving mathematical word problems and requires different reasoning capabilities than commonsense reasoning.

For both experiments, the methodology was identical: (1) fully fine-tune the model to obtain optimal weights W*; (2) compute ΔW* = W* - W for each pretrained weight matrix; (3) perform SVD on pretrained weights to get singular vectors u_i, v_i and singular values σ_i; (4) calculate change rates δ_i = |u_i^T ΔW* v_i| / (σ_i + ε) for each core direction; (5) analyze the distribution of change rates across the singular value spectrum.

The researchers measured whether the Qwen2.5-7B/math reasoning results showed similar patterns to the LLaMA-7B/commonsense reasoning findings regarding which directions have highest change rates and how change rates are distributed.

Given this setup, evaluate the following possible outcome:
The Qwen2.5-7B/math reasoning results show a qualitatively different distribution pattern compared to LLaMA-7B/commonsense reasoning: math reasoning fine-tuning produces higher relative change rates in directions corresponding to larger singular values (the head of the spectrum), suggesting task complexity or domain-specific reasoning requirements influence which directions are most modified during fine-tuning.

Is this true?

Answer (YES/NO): NO